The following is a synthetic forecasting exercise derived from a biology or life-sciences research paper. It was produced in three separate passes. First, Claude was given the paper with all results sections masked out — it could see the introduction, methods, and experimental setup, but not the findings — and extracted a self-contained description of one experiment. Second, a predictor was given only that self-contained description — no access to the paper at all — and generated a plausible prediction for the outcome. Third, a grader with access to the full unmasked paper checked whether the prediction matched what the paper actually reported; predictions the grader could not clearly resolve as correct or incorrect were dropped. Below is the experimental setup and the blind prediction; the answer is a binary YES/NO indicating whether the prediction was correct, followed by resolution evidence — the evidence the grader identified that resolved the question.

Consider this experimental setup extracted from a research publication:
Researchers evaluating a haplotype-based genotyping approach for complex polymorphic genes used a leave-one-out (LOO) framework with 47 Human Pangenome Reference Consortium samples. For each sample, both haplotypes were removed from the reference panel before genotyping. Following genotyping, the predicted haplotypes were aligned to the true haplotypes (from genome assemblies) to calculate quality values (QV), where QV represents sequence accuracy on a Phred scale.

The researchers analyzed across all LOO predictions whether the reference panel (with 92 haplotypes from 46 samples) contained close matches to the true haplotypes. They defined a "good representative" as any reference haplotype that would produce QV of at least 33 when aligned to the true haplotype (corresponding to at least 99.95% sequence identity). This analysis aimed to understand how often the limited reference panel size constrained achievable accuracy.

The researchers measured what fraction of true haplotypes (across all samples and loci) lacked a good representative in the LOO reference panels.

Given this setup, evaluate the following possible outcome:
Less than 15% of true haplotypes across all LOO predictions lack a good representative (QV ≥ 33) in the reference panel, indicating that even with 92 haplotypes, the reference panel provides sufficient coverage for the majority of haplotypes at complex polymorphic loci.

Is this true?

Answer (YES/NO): NO